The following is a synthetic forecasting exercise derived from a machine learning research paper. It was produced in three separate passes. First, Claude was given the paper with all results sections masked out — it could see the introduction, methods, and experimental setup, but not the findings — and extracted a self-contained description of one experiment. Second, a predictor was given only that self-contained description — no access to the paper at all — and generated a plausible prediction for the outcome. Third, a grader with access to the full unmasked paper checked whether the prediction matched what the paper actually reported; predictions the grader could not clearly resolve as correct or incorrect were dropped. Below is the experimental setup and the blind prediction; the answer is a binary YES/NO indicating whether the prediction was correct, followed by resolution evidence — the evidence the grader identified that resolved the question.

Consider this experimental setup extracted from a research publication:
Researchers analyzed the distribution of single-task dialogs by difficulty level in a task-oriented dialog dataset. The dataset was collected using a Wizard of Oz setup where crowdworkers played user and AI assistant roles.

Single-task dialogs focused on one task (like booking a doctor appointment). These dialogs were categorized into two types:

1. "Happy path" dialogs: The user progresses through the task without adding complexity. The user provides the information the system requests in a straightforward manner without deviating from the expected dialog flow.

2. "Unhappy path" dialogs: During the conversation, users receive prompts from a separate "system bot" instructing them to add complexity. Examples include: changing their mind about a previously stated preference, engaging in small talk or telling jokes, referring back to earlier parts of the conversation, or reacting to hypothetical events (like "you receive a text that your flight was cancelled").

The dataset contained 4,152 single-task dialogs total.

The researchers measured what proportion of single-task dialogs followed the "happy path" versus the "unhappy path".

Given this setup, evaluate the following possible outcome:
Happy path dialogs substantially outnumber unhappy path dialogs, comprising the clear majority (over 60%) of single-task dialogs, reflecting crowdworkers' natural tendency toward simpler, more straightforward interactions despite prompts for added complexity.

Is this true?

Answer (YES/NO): YES